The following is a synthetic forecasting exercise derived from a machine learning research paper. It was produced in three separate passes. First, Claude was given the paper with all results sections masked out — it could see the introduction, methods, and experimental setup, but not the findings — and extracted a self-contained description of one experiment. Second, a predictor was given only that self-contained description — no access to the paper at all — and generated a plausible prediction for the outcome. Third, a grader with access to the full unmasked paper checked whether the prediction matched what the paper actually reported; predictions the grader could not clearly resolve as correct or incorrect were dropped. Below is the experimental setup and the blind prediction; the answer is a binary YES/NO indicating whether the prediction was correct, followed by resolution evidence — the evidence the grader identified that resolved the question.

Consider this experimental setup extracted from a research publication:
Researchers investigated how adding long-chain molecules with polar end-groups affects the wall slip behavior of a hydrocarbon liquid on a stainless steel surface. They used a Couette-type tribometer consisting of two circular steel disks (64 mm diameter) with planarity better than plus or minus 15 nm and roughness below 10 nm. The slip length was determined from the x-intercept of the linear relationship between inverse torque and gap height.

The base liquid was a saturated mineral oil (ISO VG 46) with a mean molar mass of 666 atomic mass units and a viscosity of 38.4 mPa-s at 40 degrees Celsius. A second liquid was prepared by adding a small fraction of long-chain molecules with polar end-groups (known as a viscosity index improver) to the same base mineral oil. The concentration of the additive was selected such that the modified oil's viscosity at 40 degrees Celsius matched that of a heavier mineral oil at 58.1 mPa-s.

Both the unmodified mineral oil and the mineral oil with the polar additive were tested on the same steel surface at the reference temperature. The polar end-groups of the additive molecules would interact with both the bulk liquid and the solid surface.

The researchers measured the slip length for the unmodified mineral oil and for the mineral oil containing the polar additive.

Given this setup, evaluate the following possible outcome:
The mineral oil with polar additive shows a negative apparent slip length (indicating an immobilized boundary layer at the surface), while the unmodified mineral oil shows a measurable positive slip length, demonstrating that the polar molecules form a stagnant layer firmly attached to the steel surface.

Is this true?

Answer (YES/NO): NO